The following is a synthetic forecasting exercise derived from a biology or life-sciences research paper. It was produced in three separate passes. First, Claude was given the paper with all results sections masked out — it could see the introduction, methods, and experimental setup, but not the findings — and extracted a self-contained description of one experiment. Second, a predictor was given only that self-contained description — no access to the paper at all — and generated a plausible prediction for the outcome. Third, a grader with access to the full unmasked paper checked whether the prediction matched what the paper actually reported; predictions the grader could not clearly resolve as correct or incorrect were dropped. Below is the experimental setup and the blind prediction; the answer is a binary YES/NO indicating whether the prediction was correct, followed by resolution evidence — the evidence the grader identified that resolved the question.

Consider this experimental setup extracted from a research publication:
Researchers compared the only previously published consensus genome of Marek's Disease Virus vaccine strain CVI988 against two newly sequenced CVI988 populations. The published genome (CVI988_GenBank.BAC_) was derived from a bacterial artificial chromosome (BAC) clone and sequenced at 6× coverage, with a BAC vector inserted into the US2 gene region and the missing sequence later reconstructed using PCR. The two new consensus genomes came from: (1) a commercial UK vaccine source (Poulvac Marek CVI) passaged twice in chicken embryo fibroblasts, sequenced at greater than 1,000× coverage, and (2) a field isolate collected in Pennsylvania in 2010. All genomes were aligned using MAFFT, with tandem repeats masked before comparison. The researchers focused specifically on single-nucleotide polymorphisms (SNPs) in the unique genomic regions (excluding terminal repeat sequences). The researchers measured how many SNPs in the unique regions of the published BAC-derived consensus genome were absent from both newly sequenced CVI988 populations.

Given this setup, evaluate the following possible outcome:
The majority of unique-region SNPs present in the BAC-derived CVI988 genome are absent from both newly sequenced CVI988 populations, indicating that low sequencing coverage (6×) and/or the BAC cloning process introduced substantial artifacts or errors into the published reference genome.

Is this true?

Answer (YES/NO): YES